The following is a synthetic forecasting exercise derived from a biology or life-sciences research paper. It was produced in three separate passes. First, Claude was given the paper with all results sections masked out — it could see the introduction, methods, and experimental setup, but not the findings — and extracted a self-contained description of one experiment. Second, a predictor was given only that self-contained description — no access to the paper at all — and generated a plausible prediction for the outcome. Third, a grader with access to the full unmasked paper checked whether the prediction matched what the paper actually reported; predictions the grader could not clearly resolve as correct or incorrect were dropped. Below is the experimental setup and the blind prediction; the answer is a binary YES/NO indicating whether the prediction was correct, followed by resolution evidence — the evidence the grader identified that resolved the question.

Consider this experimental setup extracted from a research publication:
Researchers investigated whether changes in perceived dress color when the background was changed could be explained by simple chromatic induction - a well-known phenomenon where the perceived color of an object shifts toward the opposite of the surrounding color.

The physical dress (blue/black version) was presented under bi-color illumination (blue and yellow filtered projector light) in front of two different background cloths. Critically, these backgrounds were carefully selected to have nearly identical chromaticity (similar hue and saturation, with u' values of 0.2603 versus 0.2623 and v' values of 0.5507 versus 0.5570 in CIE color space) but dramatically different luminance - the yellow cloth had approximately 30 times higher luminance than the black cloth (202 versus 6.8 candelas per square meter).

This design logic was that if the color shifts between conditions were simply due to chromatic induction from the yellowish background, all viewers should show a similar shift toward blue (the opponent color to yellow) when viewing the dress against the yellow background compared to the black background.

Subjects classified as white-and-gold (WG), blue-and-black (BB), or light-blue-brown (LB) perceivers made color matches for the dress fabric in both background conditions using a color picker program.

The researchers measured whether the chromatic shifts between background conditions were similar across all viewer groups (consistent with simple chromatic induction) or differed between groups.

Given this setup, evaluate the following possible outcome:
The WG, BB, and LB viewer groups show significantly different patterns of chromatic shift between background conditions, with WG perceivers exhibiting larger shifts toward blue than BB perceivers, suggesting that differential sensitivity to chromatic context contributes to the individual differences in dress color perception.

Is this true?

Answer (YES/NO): NO